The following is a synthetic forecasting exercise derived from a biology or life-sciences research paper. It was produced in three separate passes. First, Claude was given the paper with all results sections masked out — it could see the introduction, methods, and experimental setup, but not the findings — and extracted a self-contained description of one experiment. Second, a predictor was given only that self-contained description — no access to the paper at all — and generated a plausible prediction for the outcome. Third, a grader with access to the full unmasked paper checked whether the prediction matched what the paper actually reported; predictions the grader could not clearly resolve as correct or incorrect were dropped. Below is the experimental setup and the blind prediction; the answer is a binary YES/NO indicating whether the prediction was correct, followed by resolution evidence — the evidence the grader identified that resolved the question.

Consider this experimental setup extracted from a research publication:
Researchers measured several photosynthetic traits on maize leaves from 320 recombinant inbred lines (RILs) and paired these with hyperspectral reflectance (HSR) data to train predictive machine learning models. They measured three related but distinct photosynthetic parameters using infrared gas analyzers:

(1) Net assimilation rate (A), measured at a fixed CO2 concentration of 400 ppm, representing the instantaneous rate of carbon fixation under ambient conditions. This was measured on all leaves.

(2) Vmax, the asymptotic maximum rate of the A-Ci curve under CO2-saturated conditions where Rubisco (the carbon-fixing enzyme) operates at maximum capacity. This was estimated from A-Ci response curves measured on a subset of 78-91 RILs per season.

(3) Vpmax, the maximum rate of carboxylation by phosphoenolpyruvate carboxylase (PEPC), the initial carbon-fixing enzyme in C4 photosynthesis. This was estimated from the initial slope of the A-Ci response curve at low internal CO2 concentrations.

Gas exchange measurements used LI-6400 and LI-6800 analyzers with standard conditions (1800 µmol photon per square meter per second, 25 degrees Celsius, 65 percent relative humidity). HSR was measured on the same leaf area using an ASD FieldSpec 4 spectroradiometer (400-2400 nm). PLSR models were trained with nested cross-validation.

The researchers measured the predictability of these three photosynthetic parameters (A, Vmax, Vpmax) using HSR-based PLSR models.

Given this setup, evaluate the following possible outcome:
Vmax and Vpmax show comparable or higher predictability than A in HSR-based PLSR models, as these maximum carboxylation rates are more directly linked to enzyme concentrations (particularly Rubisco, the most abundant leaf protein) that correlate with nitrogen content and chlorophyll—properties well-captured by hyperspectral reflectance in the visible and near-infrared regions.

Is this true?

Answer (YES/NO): NO